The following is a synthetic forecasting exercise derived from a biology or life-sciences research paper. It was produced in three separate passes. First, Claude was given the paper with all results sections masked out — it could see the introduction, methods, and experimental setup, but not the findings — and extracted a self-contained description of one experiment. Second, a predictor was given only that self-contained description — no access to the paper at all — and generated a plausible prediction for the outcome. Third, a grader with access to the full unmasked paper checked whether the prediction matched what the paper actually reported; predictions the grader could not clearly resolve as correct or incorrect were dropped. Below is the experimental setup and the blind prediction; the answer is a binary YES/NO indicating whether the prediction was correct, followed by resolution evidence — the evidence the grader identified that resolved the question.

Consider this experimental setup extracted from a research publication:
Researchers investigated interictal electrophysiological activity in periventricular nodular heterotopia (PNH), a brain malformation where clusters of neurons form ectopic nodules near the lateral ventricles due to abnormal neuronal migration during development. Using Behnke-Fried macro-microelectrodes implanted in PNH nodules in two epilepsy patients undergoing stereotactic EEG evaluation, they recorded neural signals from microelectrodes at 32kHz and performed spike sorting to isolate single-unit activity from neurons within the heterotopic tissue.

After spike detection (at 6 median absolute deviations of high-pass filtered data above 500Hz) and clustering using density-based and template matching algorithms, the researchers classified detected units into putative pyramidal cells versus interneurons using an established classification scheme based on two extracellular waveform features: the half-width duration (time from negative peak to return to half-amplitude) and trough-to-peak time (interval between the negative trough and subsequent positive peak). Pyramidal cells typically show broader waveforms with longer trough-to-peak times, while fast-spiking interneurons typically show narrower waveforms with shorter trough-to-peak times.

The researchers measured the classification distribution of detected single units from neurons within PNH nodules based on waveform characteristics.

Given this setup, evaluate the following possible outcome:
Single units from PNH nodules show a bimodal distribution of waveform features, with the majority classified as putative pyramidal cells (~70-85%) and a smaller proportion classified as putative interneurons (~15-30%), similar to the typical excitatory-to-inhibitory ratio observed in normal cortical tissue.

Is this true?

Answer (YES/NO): NO